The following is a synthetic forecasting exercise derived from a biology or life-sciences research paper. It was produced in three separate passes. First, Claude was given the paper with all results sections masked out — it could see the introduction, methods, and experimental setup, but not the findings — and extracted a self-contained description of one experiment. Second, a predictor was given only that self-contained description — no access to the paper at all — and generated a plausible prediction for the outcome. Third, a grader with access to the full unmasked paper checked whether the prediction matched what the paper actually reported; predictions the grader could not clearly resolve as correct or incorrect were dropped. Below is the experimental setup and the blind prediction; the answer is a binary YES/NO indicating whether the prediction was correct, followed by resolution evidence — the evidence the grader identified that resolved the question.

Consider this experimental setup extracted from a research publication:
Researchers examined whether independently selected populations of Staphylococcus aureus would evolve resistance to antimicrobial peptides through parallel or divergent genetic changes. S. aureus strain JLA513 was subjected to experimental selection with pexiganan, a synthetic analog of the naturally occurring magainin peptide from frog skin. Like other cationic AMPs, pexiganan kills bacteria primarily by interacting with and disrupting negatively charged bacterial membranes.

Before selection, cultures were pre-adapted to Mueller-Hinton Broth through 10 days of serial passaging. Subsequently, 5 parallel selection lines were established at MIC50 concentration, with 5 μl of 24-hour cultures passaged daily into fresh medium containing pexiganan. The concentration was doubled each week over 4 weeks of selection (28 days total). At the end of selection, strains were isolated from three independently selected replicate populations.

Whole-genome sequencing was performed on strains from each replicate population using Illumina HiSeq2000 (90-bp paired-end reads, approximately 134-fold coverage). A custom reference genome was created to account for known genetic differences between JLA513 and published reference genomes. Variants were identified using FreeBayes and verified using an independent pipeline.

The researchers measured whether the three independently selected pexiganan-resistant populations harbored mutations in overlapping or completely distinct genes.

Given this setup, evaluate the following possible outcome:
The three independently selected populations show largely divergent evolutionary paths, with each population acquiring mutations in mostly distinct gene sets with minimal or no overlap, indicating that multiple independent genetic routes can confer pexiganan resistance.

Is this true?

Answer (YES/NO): NO